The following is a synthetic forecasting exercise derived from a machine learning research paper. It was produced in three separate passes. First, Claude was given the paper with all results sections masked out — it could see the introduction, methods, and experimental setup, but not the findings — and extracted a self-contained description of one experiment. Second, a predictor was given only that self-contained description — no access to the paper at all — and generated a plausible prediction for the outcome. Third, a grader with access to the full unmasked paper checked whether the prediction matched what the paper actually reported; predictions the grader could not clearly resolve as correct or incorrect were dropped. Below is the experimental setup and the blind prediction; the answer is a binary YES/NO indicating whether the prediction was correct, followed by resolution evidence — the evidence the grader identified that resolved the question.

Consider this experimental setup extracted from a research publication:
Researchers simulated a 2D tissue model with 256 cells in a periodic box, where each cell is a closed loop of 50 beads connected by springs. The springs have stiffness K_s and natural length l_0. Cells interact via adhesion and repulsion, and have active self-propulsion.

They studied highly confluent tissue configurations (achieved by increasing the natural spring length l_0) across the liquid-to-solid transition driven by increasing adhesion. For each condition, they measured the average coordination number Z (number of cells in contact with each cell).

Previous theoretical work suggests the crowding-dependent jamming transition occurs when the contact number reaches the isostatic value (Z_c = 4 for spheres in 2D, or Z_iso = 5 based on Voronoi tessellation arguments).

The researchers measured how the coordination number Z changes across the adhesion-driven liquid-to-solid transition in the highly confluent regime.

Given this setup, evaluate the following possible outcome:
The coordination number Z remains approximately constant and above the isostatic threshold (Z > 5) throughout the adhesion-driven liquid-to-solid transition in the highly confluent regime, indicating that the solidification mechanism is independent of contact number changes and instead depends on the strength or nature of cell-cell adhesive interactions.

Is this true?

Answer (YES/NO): YES